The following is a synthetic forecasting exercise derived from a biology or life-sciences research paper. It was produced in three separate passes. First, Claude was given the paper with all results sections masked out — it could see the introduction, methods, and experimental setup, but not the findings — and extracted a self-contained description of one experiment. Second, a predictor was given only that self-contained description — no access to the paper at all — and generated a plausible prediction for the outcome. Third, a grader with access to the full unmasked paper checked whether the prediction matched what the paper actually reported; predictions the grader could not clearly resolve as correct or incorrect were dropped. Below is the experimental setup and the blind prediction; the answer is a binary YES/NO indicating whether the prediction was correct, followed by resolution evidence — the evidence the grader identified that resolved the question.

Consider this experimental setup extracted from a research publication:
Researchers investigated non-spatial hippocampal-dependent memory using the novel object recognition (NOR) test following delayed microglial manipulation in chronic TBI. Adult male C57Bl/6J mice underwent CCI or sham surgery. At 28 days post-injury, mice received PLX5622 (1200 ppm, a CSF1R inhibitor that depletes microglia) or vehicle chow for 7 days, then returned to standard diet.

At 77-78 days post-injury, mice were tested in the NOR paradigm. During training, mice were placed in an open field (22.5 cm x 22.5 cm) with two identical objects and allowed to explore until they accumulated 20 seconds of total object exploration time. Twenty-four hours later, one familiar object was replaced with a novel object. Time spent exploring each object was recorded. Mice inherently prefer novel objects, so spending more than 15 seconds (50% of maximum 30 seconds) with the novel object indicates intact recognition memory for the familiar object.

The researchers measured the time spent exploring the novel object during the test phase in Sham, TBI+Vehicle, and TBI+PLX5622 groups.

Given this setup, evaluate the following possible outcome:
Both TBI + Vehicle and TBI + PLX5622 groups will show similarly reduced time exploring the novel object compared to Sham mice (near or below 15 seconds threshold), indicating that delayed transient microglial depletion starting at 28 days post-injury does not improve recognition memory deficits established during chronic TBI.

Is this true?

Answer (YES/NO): NO